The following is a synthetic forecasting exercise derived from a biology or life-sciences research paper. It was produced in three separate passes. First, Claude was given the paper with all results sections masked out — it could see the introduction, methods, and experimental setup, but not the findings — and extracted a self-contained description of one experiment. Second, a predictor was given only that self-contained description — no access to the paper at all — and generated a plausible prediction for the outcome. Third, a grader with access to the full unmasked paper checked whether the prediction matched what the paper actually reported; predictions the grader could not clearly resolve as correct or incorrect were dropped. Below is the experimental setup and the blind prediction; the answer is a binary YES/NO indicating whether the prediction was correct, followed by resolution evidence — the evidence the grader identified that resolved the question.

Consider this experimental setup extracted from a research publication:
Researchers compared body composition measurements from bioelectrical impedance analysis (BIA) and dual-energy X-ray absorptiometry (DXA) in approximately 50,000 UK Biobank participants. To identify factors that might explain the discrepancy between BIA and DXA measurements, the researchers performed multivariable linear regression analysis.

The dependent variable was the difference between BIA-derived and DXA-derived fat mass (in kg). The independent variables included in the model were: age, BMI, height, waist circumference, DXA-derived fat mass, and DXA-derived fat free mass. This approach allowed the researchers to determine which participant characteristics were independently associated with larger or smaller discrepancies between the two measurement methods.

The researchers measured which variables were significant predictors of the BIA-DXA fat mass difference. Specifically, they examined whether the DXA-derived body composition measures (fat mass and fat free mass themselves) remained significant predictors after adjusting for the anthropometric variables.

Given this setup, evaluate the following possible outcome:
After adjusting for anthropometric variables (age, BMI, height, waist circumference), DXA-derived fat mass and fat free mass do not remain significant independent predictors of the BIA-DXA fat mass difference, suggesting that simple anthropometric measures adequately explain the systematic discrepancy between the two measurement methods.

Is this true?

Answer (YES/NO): NO